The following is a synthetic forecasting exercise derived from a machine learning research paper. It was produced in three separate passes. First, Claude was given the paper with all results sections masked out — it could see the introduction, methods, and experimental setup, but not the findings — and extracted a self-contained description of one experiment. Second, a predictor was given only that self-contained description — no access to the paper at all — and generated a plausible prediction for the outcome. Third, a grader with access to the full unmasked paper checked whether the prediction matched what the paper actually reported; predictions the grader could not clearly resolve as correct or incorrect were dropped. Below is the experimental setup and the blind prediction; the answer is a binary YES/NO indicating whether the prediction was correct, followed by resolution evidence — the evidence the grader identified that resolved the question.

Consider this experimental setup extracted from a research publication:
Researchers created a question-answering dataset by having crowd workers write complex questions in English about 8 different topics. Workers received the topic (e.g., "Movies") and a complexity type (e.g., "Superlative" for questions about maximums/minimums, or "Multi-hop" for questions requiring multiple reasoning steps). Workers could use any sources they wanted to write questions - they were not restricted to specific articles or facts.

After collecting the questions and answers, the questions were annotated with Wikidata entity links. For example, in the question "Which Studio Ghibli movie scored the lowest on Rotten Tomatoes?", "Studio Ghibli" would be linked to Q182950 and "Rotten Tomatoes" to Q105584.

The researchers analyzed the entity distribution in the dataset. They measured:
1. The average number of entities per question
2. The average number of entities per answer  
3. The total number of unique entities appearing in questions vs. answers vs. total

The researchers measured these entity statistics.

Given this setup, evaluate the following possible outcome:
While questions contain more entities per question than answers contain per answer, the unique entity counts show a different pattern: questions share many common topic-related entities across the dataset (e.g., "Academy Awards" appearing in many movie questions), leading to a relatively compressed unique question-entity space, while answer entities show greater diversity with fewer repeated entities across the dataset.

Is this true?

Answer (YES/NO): YES